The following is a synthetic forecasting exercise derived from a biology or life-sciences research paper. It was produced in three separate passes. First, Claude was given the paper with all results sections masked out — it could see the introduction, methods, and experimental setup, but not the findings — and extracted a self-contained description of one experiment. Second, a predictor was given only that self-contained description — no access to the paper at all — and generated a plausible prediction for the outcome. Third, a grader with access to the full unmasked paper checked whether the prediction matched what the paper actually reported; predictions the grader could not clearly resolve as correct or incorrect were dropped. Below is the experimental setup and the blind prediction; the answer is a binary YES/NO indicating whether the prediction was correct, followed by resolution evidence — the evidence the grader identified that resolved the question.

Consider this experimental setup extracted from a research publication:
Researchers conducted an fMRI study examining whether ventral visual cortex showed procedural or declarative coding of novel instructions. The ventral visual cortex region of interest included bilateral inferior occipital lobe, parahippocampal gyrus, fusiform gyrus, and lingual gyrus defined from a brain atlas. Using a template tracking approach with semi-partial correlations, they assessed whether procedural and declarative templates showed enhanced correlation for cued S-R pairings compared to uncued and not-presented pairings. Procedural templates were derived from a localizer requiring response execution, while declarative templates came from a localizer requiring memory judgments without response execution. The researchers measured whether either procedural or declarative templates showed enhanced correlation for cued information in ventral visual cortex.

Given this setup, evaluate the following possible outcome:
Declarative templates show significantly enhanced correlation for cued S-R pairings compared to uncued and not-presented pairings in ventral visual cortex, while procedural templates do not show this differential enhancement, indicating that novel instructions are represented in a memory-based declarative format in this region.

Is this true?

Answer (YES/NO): NO